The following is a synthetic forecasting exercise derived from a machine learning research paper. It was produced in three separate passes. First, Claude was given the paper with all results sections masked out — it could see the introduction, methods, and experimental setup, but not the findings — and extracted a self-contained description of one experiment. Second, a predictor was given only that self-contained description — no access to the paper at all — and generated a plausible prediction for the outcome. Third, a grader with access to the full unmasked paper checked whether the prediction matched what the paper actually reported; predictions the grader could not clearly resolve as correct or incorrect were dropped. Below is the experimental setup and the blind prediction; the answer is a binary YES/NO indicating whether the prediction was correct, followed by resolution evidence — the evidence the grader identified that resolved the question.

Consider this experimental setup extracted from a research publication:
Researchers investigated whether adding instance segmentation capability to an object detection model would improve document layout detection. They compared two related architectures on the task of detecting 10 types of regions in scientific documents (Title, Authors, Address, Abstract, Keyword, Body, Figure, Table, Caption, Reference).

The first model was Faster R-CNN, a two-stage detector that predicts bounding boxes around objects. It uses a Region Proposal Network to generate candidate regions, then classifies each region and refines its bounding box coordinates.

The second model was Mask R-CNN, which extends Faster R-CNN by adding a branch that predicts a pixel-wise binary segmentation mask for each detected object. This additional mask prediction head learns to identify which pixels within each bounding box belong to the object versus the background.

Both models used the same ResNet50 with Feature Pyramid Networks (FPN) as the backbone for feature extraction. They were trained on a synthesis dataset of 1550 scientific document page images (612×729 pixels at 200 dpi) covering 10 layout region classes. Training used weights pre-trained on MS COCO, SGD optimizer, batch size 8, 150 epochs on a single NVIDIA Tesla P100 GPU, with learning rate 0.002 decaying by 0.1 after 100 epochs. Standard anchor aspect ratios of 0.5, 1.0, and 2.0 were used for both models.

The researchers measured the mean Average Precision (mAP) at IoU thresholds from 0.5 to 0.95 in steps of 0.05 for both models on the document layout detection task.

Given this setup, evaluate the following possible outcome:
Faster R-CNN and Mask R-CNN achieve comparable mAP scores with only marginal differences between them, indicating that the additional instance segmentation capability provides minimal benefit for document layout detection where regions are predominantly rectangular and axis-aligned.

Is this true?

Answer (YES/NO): YES